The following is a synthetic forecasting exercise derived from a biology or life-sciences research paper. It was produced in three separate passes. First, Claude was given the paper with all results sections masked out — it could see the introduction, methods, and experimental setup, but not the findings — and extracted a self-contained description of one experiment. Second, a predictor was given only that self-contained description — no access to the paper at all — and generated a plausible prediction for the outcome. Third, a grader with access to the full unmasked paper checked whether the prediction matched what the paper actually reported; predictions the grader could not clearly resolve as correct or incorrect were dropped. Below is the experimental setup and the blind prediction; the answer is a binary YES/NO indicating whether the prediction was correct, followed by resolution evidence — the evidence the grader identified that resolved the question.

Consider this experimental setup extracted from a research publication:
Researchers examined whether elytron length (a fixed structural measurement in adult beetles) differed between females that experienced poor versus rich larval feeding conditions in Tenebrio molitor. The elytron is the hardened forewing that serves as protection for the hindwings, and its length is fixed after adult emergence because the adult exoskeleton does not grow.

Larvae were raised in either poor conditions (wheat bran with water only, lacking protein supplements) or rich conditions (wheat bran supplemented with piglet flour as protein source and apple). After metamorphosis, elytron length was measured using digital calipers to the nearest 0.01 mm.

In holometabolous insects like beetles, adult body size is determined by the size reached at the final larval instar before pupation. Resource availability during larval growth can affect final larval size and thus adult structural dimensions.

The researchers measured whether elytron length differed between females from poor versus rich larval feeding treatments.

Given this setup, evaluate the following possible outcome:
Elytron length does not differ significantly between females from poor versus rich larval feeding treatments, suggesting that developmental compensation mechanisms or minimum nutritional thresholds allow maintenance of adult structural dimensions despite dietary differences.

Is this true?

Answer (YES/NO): NO